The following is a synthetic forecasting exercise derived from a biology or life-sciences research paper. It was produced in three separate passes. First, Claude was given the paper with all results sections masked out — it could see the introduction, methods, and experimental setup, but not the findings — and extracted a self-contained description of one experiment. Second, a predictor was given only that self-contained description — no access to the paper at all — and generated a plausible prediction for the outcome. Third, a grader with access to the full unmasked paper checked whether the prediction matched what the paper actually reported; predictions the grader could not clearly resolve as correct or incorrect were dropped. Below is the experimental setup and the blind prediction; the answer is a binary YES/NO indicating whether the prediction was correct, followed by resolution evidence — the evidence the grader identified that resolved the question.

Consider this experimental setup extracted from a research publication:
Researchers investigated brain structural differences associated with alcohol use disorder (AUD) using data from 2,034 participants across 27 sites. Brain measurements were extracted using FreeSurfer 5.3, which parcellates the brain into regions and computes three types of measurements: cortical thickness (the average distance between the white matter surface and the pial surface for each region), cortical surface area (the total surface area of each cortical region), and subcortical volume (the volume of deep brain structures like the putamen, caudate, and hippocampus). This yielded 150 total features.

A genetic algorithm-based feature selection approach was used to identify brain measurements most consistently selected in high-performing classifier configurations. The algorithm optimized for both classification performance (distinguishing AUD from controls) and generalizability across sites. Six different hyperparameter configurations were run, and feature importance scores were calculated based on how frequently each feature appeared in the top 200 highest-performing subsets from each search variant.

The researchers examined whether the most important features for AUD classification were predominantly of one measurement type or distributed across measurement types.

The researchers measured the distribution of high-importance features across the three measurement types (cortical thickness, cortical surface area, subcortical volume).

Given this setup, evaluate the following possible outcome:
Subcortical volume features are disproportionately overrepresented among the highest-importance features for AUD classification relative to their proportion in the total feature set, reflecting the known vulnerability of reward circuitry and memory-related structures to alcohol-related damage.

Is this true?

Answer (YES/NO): NO